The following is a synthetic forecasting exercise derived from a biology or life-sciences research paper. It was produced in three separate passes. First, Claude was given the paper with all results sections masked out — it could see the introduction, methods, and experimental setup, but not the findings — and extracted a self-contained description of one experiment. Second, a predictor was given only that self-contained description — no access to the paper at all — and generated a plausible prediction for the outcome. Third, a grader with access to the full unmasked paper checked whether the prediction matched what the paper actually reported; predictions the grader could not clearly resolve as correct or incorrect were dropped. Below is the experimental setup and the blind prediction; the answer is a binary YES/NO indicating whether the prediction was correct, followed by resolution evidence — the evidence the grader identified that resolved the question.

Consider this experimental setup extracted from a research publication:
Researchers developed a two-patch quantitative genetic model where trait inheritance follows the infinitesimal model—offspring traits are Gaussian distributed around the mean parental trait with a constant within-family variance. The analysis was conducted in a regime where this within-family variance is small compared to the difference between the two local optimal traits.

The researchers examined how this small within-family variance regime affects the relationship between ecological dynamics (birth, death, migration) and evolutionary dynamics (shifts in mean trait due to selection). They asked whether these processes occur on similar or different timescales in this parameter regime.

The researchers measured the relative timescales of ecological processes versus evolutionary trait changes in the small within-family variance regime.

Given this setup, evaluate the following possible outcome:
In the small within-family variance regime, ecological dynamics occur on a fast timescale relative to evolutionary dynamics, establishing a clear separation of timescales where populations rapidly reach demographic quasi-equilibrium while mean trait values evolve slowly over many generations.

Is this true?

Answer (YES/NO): YES